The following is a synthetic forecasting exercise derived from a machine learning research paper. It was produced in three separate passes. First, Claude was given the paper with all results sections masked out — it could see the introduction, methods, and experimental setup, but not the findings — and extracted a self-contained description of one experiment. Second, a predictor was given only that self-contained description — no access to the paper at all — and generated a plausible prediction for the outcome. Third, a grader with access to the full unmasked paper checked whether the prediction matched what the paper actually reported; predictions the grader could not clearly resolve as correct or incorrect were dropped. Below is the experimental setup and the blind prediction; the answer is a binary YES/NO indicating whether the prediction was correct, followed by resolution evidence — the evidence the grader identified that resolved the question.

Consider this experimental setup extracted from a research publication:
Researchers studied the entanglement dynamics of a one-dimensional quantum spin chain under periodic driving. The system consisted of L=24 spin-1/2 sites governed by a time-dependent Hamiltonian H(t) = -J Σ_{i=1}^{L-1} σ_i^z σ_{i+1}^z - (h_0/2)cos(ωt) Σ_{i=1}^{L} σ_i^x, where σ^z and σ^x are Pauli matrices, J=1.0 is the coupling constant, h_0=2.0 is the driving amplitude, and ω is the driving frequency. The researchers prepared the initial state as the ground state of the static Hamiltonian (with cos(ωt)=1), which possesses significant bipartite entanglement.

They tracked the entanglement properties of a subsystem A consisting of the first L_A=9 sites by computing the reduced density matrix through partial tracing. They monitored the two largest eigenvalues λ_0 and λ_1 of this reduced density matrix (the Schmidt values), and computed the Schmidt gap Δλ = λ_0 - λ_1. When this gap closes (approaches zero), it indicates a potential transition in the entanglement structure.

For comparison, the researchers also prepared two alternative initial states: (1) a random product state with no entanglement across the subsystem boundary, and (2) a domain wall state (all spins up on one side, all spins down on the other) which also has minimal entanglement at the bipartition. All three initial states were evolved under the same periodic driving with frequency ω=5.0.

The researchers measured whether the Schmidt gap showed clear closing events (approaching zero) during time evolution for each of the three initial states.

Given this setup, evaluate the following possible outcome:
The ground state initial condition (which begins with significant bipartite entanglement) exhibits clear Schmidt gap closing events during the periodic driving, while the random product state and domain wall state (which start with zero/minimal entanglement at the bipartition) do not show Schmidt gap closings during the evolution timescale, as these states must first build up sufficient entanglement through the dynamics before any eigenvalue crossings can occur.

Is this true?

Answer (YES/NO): YES